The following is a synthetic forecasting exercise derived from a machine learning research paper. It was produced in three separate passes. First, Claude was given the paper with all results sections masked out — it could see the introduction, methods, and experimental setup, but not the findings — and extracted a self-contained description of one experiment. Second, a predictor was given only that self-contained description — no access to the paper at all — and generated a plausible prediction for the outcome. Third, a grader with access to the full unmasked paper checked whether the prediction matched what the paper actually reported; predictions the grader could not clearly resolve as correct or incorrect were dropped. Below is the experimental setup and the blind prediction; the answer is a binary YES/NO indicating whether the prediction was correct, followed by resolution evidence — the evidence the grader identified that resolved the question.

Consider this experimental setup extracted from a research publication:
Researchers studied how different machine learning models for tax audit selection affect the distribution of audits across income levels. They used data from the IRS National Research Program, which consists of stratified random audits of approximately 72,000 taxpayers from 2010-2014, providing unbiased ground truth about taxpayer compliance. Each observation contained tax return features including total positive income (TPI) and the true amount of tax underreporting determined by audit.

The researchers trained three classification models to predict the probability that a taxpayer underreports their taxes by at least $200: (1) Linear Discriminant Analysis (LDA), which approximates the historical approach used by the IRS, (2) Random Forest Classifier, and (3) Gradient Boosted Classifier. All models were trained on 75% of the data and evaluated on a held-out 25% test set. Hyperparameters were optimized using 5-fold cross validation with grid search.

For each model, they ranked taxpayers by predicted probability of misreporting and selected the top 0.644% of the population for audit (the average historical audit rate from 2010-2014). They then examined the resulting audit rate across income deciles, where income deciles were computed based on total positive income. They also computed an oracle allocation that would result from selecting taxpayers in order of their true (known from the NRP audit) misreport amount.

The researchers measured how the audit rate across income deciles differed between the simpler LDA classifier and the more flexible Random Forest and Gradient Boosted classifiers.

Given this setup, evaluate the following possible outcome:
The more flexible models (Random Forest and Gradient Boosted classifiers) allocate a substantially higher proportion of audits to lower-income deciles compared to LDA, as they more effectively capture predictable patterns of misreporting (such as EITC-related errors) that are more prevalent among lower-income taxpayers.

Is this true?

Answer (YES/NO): NO